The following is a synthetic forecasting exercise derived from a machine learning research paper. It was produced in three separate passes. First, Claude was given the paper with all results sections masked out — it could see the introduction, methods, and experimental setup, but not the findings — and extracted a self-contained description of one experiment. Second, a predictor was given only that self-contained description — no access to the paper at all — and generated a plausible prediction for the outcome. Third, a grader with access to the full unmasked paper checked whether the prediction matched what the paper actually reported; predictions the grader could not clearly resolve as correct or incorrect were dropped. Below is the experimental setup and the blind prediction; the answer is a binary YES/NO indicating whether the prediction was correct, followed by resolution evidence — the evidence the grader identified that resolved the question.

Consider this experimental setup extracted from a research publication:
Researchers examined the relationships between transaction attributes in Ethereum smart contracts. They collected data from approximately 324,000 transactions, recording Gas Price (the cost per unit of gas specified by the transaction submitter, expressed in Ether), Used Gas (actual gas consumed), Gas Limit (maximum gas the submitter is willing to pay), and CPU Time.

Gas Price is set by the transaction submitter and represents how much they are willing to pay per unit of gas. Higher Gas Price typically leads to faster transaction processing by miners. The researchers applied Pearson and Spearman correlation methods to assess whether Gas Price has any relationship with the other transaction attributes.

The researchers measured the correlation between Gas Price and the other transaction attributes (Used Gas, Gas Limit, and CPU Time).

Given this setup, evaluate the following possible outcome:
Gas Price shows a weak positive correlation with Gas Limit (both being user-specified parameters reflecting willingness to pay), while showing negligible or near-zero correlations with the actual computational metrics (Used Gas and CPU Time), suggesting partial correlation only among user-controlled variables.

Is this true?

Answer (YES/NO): NO